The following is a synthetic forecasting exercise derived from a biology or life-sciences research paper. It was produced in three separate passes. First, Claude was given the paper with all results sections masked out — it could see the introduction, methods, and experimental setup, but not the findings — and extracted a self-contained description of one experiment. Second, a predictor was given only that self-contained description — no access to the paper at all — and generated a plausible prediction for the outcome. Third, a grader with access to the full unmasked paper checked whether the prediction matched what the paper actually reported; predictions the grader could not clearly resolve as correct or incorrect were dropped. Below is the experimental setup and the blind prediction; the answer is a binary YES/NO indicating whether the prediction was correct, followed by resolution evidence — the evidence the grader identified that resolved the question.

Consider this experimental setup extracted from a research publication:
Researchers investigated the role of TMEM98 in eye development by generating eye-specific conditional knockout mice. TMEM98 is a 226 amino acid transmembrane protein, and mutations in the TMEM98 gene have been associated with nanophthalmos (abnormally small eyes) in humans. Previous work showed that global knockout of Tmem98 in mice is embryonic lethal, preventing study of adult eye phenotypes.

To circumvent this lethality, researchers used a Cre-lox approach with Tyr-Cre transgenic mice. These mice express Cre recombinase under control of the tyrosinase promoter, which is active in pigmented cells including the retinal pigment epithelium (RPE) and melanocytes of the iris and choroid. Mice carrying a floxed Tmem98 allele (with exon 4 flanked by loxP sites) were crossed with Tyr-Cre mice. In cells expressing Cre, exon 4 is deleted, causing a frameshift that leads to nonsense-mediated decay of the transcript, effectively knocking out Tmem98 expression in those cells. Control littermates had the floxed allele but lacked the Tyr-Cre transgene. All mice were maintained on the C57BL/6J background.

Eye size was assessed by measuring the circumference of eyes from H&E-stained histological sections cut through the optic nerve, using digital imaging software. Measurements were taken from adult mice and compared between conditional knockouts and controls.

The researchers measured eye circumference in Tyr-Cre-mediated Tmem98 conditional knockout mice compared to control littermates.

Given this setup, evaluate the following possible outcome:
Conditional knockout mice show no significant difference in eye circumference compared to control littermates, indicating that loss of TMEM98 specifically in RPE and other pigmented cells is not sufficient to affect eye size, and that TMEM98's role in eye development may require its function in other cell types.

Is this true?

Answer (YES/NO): NO